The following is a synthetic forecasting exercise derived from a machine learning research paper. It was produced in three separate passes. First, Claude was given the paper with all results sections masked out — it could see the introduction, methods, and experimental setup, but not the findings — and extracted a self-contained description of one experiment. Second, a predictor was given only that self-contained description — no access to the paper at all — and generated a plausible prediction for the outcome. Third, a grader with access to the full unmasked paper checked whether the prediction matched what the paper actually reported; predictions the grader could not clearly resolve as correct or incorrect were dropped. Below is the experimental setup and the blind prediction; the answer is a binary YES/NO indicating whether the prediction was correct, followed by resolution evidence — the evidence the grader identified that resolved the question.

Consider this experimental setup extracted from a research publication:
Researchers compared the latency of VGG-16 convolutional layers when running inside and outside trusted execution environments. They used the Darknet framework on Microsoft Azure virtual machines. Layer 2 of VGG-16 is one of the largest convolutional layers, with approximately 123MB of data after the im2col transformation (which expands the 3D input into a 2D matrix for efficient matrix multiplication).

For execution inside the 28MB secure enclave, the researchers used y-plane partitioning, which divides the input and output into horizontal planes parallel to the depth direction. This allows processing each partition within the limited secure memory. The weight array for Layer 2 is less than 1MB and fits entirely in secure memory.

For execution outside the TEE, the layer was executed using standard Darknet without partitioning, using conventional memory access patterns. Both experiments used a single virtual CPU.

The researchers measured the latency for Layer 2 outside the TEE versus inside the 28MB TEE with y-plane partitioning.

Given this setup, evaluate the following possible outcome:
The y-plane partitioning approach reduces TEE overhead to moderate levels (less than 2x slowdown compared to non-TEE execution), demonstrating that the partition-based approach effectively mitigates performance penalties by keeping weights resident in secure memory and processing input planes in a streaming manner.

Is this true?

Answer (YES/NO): NO